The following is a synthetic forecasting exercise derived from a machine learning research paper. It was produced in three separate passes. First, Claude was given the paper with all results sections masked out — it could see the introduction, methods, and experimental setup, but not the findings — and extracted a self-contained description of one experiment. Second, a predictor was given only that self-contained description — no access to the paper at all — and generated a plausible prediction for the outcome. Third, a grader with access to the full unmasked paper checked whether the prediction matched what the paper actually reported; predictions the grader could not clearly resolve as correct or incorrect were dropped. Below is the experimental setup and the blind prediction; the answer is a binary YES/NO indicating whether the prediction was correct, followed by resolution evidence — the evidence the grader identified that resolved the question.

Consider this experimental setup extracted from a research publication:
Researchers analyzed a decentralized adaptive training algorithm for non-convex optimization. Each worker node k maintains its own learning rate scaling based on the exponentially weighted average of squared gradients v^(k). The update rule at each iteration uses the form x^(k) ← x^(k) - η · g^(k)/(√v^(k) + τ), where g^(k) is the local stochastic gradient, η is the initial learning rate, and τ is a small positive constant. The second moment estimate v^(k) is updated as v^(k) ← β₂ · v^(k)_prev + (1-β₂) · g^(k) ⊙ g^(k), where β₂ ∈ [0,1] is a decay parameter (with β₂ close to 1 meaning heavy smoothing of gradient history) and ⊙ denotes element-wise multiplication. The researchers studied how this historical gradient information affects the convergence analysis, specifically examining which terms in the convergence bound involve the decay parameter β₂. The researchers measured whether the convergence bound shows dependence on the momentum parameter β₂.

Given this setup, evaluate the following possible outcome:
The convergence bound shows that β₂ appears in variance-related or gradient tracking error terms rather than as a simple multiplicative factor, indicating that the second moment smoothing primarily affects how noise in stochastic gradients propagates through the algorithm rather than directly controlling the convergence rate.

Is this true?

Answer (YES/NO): NO